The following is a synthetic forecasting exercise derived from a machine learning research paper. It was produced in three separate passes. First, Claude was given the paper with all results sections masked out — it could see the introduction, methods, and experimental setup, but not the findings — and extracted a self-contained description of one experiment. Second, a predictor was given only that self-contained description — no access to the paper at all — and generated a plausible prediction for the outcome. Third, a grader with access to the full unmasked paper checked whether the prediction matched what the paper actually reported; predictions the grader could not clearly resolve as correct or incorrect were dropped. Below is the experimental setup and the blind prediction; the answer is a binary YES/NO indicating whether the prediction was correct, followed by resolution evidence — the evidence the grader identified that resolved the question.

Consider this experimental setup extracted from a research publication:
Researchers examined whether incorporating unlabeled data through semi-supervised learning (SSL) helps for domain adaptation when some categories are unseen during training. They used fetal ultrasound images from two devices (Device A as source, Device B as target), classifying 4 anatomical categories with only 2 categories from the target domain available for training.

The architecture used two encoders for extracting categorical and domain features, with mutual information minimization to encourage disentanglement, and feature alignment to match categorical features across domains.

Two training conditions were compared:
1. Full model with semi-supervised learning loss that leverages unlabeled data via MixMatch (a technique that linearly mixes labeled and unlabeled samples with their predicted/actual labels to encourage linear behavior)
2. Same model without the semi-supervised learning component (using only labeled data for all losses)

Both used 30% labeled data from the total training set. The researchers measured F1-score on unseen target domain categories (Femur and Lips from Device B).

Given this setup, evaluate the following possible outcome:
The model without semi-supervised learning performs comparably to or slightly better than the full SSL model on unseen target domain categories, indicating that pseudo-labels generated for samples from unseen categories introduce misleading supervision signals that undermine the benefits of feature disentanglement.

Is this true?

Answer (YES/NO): NO